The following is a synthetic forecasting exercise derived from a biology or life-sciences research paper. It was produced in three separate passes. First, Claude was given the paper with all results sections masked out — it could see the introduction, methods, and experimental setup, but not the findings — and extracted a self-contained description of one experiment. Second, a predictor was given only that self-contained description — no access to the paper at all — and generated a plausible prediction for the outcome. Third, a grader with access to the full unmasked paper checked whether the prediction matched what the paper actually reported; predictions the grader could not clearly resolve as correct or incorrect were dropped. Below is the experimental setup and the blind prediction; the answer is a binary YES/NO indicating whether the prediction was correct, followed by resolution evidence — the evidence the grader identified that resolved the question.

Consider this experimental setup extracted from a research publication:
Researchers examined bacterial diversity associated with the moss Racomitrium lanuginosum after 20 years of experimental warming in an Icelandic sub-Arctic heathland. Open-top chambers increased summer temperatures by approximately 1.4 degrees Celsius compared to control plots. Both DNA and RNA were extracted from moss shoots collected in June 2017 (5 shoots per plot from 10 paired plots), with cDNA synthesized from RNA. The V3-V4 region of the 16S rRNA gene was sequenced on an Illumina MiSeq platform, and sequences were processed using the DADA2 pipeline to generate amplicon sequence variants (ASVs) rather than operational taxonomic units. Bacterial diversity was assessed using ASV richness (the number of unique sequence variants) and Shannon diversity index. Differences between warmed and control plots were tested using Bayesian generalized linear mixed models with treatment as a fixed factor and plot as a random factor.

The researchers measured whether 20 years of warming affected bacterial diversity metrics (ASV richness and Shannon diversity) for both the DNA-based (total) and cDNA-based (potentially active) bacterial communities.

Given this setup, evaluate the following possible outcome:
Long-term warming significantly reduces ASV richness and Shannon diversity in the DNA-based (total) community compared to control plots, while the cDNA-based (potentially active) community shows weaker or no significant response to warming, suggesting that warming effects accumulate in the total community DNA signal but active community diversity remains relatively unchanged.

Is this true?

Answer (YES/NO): NO